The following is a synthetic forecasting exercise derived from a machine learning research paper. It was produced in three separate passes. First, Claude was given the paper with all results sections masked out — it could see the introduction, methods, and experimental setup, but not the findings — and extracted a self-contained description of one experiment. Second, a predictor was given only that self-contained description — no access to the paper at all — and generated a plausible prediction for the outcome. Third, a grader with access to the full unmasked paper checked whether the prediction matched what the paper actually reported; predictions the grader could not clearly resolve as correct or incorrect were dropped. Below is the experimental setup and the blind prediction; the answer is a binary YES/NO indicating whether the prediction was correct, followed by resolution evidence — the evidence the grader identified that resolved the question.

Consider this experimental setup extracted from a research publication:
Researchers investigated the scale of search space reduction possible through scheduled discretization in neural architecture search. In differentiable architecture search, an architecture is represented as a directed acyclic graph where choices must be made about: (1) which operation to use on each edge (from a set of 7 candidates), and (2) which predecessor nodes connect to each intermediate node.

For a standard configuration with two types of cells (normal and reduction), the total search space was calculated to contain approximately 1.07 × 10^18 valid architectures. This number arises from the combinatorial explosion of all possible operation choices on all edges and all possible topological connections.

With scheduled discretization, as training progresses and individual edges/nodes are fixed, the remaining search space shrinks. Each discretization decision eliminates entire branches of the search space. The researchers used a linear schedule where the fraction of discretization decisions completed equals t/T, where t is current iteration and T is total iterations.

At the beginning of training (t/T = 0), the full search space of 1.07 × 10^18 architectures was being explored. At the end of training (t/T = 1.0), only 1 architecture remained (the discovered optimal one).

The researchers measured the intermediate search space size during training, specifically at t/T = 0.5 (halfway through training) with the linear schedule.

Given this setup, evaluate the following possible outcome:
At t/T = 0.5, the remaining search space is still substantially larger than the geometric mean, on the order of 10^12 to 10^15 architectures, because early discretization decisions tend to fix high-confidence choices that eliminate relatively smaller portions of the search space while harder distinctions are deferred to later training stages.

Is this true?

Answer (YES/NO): NO